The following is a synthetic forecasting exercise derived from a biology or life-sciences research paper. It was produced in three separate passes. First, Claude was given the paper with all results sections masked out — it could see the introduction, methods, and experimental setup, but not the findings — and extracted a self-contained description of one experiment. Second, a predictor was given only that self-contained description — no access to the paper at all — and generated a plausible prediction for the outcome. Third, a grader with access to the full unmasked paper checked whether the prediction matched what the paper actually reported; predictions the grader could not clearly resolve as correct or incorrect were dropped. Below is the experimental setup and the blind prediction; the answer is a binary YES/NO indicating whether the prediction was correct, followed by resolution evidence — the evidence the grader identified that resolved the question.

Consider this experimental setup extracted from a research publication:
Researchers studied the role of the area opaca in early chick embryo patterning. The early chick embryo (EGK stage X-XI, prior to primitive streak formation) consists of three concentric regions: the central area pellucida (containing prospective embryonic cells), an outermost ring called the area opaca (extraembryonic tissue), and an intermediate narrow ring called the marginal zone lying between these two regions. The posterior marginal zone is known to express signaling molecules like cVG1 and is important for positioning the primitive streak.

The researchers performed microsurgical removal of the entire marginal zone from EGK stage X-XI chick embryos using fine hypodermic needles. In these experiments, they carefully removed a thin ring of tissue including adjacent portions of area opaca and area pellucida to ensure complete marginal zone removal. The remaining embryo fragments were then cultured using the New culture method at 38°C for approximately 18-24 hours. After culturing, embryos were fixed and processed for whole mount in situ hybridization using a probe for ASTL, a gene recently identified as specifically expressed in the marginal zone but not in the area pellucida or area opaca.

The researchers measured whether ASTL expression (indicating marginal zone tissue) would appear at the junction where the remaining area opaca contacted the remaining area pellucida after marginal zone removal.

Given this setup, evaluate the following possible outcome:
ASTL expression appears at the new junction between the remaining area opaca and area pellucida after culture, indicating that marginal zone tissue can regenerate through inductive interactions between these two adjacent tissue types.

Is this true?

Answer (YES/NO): YES